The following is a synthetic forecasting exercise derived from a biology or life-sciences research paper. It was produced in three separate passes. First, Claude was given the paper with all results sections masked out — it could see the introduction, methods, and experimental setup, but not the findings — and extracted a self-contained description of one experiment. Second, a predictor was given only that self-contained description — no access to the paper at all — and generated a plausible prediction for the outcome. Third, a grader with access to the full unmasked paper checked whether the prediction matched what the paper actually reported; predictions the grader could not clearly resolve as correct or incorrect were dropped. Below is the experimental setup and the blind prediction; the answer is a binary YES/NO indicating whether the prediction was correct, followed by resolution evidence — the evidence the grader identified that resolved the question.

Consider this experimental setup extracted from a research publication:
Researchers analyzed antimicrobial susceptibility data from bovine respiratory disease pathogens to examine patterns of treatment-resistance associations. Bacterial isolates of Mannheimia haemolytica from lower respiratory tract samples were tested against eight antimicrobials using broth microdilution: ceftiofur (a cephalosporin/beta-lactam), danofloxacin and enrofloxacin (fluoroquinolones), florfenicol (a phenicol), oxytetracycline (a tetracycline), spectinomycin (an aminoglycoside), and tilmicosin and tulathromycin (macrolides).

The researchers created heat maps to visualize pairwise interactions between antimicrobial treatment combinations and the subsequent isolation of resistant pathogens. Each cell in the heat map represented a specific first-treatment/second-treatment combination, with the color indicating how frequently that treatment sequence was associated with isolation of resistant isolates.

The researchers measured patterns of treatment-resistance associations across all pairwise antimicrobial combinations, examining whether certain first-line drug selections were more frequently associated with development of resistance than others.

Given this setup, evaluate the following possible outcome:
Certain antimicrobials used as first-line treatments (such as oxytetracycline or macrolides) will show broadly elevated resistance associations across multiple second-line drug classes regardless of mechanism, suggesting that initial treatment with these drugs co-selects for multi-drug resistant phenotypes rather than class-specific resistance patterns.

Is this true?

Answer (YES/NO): NO